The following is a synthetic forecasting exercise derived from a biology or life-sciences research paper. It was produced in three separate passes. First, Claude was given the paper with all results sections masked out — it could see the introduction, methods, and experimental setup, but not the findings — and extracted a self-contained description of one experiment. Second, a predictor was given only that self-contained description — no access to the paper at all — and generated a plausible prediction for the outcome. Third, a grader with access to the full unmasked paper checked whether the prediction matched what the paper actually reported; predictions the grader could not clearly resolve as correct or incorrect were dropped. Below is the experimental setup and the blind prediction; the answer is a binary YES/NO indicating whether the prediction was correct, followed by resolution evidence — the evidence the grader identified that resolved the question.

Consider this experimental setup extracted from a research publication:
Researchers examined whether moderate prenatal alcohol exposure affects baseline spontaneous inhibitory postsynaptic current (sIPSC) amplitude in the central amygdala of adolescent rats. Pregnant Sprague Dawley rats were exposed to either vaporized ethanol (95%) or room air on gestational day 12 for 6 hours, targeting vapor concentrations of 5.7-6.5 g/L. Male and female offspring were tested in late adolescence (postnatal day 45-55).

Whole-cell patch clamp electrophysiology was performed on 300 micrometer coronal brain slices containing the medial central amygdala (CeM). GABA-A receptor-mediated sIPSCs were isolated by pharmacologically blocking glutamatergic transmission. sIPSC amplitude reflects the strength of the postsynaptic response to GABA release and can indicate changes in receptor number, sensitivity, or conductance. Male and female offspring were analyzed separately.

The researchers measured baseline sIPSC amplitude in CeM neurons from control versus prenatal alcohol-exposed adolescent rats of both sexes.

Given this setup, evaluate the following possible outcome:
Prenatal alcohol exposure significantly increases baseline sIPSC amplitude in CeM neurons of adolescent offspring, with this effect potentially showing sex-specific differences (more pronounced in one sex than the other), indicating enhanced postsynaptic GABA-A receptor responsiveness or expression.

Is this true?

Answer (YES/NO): NO